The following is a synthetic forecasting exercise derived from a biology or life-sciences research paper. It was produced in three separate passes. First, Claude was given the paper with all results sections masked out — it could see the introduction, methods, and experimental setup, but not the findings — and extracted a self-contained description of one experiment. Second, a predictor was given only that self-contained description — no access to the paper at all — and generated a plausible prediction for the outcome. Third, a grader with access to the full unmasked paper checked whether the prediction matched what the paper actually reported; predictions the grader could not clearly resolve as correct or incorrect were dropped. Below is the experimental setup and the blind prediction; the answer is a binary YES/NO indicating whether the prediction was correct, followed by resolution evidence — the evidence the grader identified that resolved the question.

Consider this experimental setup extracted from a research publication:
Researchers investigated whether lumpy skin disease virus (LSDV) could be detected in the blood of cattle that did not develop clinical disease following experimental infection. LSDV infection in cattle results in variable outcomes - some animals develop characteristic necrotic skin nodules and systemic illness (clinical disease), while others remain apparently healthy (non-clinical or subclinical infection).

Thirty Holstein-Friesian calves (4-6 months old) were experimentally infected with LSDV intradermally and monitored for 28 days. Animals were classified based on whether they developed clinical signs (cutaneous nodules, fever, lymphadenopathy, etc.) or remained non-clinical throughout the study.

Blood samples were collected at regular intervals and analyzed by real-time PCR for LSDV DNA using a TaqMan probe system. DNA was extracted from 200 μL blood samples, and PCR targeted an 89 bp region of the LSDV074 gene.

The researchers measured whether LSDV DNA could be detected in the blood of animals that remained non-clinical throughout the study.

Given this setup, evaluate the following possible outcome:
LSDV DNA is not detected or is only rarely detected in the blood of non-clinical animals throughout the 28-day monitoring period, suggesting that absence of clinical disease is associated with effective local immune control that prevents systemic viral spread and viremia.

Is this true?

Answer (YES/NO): NO